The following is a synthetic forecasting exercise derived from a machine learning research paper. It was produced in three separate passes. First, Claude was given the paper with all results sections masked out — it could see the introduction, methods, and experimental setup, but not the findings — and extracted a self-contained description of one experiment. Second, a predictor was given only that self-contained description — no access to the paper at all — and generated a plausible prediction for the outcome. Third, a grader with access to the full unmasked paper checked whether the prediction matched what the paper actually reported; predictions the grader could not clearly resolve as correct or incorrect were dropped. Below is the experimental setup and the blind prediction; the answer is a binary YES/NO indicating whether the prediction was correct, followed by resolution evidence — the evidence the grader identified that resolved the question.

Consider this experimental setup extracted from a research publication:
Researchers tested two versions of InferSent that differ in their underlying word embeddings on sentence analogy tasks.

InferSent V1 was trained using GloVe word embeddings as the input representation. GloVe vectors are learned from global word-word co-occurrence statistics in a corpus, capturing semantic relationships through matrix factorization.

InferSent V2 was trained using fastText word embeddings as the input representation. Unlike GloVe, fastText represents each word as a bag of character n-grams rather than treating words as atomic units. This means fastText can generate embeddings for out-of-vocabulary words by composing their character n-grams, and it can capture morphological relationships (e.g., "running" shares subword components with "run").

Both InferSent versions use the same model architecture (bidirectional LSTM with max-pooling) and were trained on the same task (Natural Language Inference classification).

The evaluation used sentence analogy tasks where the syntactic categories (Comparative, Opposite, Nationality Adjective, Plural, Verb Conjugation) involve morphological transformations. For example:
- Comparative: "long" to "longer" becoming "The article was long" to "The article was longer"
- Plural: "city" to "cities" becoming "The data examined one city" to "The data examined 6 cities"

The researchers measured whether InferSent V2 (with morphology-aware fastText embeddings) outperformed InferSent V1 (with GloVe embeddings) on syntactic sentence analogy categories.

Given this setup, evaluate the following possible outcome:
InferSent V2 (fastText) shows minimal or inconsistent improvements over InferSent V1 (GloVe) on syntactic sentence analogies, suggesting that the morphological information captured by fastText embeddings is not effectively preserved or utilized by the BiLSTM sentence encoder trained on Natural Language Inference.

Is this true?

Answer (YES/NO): YES